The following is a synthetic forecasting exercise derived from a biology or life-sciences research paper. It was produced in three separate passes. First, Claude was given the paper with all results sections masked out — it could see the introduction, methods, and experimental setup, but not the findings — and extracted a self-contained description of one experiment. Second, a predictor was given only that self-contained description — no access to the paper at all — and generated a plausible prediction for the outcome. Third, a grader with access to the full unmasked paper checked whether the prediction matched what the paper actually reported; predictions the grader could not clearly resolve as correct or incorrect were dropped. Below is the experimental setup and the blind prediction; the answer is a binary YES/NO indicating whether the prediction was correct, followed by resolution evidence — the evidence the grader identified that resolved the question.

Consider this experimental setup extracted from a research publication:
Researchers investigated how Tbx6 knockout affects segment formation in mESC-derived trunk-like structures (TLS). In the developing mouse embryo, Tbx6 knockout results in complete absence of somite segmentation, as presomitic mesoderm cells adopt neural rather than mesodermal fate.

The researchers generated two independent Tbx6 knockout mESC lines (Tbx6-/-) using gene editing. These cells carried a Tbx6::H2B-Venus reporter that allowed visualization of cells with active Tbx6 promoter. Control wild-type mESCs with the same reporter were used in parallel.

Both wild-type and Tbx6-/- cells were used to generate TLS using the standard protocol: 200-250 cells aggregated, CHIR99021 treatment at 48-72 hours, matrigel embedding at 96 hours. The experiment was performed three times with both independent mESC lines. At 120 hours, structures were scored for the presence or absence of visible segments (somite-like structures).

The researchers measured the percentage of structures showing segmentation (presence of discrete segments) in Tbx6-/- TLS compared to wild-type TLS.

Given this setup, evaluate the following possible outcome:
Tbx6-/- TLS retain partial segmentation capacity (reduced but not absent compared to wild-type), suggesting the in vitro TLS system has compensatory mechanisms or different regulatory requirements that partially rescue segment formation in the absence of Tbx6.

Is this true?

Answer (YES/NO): NO